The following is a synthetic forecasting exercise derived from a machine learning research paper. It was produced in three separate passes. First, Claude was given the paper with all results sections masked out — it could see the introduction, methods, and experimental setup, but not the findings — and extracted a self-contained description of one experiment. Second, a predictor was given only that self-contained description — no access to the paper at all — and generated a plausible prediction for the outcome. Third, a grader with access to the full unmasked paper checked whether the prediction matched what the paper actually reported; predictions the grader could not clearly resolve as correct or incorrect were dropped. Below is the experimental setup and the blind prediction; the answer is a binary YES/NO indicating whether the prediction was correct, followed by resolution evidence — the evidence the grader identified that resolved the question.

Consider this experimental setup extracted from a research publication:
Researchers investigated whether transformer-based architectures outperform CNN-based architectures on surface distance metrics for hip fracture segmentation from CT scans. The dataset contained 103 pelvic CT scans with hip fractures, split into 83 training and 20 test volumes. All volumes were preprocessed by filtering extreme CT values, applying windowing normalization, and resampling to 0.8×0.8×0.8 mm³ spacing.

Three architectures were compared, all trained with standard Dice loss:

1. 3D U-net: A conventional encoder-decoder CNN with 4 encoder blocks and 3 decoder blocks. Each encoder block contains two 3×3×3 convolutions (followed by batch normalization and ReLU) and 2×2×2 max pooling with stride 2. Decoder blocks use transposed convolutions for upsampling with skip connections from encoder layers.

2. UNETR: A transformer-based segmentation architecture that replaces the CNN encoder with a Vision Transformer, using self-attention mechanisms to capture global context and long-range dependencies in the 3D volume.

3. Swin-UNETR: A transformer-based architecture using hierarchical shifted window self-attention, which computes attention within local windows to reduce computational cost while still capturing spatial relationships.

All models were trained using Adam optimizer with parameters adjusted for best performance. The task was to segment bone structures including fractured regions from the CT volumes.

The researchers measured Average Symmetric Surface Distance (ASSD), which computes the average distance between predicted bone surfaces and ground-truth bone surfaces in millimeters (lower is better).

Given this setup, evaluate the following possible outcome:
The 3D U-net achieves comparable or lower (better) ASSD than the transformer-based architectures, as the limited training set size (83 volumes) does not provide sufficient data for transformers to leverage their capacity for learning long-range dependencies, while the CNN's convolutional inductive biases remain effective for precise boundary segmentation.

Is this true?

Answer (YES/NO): NO